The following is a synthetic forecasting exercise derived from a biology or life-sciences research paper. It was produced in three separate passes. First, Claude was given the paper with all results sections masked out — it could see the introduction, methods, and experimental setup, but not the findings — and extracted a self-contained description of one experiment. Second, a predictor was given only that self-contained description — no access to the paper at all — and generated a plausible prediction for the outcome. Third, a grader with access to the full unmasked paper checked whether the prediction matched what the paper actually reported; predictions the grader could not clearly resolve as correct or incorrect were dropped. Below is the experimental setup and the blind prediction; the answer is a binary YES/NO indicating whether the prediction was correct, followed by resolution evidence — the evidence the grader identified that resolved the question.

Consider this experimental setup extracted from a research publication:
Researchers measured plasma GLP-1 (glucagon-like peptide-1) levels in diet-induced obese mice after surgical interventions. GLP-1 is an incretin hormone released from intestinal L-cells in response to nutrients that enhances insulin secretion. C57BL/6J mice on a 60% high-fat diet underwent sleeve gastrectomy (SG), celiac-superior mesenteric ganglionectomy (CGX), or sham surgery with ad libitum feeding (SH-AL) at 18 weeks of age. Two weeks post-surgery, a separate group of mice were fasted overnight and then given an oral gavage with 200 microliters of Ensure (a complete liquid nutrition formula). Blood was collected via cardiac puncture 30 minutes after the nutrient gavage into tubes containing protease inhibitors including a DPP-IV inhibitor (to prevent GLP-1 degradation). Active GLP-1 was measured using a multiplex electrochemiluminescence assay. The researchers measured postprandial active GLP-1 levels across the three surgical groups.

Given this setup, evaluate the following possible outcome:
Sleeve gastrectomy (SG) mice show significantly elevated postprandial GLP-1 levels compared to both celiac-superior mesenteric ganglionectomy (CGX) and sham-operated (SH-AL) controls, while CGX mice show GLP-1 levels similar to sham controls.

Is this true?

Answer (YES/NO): NO